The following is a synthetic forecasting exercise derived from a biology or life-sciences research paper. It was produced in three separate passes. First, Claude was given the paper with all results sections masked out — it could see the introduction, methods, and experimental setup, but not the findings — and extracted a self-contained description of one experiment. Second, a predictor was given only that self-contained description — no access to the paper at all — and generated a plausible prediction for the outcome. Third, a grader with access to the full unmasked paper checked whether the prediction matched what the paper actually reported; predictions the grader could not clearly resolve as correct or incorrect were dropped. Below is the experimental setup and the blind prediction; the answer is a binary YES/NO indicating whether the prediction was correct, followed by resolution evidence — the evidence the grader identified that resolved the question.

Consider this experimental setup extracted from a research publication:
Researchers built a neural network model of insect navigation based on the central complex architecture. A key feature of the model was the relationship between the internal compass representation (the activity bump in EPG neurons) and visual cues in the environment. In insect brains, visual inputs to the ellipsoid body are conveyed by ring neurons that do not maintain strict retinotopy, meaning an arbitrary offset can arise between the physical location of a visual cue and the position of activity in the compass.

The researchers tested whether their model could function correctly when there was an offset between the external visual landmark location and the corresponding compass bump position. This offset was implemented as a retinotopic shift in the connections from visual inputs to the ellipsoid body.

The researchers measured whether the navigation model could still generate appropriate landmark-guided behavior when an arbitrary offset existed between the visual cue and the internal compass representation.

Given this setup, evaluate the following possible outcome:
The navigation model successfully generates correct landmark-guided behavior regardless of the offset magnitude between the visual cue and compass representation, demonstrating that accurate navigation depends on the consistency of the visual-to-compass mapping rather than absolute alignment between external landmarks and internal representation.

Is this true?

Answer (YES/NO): YES